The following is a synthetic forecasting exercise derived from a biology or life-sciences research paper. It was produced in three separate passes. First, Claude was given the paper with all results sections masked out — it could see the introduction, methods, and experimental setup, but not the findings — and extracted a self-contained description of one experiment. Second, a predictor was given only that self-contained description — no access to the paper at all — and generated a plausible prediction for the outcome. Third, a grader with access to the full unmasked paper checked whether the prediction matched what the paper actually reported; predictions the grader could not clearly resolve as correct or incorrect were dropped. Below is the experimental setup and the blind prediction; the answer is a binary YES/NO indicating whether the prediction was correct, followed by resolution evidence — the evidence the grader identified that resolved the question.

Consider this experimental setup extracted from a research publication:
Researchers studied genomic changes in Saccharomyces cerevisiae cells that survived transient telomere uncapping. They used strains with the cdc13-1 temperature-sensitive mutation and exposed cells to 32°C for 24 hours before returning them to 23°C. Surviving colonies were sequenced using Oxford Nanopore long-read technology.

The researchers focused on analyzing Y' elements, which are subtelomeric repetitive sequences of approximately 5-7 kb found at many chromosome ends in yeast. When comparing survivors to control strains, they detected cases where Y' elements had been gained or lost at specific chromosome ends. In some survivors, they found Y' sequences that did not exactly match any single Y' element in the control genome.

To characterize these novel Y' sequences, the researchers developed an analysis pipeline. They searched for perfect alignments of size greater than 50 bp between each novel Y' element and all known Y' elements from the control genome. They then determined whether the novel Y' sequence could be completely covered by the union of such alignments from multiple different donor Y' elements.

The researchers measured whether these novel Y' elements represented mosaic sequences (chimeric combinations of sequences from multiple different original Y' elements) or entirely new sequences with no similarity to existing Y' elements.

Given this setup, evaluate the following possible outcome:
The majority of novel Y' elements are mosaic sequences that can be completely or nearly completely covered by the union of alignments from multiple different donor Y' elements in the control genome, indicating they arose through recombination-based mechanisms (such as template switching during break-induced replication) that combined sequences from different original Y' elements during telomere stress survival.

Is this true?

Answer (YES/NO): YES